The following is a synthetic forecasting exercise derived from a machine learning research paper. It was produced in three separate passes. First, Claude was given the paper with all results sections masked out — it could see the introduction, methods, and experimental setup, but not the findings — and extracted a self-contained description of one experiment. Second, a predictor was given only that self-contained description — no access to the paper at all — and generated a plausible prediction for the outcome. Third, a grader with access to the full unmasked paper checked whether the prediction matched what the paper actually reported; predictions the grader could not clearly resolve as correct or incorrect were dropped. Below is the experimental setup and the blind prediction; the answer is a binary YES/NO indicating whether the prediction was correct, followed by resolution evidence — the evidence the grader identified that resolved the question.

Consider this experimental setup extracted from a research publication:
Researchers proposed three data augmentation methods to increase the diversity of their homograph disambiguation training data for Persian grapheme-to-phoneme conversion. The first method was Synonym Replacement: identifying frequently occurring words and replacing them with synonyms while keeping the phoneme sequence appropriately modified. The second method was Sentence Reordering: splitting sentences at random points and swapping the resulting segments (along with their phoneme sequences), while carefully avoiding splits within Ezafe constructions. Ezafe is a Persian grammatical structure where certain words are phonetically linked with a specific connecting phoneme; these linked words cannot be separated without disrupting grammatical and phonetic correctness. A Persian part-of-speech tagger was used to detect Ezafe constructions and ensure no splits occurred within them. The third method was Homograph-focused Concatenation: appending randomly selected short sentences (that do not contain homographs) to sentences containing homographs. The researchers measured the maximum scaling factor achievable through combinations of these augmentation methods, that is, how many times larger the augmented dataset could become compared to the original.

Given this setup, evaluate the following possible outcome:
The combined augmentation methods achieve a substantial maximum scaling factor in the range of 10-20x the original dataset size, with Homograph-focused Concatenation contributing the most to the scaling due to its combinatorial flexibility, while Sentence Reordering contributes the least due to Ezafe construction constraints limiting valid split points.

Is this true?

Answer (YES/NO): NO